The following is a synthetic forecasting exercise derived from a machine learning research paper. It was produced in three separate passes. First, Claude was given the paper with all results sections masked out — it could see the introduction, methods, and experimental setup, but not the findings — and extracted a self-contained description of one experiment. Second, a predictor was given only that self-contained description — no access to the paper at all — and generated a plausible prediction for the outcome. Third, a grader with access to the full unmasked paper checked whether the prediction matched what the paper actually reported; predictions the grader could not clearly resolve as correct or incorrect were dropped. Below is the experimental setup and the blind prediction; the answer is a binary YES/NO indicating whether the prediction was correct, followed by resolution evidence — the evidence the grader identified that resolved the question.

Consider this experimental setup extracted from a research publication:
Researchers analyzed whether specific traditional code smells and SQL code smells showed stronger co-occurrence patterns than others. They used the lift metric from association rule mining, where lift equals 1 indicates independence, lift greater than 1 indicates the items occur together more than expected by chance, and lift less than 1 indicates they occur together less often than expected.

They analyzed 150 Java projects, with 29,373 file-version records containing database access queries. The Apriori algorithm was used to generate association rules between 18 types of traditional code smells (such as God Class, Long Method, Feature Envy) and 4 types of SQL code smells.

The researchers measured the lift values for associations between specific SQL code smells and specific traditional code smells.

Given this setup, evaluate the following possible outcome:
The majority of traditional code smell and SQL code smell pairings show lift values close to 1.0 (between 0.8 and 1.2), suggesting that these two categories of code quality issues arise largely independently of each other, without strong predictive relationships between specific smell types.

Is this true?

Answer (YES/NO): NO